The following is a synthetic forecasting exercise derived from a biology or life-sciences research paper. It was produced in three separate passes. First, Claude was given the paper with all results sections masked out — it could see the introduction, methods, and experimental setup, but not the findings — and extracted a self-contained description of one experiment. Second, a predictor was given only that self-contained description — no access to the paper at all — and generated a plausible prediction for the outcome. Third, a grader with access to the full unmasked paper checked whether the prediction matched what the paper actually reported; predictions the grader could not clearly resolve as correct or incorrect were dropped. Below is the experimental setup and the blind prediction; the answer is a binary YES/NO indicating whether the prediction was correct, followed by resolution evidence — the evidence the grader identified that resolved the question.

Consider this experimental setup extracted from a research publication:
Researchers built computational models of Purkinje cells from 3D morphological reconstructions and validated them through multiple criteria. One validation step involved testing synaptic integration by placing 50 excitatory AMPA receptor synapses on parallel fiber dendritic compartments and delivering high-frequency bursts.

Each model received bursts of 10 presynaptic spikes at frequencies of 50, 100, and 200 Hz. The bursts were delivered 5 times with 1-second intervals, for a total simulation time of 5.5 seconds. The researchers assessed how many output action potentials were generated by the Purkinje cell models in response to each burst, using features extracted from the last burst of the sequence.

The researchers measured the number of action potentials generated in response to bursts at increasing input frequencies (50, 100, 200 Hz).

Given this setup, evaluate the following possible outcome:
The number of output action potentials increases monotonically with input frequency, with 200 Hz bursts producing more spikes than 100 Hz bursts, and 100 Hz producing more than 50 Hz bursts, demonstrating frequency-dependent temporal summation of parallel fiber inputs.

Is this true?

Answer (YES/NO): NO